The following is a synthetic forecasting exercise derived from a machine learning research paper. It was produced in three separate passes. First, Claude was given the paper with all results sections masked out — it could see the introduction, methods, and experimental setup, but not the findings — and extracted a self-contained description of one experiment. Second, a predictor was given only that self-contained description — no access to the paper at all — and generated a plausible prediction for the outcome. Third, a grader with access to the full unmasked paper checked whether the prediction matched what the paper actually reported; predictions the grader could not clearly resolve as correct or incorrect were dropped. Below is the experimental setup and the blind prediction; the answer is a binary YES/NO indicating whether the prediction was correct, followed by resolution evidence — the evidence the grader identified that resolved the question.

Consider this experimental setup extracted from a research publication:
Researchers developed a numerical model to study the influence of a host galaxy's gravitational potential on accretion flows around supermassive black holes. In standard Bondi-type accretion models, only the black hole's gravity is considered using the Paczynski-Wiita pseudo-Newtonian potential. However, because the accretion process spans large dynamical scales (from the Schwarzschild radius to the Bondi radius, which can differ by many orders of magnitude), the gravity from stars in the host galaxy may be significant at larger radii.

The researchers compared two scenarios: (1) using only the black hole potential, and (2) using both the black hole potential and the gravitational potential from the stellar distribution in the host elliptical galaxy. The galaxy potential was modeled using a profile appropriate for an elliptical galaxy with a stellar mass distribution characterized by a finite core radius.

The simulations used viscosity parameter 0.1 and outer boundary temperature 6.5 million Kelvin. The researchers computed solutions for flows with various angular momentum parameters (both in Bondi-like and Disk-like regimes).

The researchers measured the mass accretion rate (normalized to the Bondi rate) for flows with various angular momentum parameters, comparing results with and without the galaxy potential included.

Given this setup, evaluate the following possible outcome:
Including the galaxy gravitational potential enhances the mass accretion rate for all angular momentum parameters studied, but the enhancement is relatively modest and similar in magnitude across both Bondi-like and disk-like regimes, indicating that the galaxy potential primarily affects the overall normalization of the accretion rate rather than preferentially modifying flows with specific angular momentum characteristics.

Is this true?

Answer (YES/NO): NO